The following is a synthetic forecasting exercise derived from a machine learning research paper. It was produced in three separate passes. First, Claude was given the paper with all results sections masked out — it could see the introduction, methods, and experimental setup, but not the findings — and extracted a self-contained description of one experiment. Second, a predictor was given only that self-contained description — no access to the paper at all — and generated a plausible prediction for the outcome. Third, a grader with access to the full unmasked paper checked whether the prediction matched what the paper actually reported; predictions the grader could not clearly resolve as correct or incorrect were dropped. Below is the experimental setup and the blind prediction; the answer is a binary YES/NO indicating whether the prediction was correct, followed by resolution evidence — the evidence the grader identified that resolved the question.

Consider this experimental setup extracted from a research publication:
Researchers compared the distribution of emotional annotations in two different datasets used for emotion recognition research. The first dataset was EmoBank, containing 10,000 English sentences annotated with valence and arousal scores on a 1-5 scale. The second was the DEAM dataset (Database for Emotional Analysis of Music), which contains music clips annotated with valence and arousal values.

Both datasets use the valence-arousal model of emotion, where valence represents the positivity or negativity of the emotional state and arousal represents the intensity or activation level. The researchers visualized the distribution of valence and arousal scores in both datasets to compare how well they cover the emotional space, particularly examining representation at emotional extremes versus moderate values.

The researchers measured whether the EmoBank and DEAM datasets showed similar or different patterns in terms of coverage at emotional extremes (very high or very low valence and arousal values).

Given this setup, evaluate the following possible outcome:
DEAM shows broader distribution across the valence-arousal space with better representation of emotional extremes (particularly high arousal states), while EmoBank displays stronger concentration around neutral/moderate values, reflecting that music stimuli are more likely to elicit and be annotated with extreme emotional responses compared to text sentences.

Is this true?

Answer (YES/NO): NO